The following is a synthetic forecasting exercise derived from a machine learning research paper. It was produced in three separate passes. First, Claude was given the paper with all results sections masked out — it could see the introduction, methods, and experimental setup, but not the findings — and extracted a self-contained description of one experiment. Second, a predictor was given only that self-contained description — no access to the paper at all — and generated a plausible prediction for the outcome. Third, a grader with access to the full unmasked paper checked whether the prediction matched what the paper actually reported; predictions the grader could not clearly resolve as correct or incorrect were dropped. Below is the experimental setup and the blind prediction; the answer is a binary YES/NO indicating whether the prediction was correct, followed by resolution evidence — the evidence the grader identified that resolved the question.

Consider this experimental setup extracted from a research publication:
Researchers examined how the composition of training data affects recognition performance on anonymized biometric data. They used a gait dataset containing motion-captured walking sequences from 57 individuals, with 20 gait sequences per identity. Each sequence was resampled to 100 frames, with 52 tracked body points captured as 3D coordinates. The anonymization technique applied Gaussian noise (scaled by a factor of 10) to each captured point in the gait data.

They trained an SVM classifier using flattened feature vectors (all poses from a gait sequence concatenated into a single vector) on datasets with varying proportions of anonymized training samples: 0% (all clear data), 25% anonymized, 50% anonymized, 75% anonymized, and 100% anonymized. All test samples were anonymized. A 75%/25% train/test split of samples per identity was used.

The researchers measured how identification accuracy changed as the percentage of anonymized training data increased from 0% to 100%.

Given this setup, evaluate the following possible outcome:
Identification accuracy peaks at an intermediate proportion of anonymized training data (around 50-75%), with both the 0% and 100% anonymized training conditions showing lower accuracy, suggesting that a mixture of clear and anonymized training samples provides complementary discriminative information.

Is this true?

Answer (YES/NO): NO